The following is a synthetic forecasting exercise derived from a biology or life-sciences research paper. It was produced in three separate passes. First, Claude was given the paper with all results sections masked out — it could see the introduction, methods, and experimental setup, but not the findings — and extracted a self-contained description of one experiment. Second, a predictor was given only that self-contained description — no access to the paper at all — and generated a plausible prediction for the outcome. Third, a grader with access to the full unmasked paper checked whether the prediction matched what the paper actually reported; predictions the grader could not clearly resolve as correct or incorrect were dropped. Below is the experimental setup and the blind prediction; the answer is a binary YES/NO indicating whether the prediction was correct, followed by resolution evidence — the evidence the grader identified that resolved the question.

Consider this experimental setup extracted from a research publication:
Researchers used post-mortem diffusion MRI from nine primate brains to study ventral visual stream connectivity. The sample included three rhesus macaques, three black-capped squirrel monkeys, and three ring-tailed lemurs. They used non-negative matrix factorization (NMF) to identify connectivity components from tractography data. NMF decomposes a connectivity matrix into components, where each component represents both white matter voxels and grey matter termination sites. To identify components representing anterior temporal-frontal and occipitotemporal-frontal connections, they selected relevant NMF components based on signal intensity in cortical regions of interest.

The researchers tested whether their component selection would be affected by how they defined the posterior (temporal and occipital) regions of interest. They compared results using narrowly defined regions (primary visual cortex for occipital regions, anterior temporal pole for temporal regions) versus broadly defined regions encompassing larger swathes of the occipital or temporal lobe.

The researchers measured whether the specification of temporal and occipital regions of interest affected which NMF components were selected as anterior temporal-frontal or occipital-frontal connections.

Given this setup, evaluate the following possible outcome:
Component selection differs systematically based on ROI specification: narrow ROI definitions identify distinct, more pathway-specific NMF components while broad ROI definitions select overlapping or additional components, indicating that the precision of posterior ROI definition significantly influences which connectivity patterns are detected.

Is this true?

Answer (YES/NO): NO